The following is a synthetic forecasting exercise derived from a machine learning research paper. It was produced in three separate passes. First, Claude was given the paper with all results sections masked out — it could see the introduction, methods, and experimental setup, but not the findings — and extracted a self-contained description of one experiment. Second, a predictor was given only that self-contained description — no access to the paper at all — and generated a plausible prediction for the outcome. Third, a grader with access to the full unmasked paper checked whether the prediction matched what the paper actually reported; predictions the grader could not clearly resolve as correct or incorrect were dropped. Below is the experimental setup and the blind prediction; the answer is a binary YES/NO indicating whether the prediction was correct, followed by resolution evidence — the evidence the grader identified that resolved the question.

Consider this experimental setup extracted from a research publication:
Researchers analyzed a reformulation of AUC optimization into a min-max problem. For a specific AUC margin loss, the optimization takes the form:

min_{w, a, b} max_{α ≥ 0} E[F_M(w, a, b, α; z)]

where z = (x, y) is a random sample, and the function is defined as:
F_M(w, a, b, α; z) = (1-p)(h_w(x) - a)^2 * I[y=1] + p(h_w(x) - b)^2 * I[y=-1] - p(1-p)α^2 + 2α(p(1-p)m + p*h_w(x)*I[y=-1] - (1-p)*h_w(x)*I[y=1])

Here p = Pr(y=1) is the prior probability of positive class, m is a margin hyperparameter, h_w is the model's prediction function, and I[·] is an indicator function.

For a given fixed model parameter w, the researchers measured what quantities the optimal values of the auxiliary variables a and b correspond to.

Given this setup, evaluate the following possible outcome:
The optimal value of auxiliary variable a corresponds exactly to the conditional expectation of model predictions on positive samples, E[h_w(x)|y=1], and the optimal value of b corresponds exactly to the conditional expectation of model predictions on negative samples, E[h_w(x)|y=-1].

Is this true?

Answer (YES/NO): YES